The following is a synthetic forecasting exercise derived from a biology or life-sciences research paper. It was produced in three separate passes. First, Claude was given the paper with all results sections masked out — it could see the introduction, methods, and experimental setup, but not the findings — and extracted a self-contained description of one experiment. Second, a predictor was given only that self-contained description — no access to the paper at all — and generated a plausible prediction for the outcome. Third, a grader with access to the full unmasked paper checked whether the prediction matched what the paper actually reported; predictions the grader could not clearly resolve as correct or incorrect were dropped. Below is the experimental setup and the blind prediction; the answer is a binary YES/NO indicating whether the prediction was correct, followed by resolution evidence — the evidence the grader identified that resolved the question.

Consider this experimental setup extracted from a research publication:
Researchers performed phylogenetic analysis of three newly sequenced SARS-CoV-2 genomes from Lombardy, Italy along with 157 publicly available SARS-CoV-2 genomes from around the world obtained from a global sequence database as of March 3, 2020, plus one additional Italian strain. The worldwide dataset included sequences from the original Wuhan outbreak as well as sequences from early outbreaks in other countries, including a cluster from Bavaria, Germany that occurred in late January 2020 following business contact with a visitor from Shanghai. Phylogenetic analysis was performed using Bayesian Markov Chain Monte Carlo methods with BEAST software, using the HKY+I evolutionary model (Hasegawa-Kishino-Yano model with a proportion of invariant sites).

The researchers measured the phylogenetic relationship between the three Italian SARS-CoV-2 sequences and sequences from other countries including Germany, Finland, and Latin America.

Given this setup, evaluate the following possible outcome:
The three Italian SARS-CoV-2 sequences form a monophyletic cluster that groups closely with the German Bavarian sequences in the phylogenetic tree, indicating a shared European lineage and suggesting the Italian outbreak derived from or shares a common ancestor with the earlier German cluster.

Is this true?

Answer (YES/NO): NO